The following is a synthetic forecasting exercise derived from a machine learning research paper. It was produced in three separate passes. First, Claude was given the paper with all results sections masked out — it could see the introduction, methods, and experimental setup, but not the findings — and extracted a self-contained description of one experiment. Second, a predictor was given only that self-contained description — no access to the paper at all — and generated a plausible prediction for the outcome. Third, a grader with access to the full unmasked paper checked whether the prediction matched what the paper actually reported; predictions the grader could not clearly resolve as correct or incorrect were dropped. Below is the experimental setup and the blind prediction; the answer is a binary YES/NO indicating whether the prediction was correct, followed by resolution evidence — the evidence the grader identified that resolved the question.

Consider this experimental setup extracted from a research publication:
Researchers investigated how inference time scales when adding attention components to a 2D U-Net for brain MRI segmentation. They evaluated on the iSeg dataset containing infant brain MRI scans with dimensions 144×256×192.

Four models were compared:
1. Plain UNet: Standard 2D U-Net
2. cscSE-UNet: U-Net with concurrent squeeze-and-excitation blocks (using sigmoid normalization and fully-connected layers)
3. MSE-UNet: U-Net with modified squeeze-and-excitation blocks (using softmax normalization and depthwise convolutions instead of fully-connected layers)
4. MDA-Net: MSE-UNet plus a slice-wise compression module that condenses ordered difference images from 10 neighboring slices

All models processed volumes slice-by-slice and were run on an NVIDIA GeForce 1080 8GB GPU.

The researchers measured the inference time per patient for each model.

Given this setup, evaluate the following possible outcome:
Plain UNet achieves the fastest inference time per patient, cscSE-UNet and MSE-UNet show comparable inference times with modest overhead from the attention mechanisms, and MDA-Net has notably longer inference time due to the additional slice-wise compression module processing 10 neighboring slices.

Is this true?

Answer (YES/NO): NO